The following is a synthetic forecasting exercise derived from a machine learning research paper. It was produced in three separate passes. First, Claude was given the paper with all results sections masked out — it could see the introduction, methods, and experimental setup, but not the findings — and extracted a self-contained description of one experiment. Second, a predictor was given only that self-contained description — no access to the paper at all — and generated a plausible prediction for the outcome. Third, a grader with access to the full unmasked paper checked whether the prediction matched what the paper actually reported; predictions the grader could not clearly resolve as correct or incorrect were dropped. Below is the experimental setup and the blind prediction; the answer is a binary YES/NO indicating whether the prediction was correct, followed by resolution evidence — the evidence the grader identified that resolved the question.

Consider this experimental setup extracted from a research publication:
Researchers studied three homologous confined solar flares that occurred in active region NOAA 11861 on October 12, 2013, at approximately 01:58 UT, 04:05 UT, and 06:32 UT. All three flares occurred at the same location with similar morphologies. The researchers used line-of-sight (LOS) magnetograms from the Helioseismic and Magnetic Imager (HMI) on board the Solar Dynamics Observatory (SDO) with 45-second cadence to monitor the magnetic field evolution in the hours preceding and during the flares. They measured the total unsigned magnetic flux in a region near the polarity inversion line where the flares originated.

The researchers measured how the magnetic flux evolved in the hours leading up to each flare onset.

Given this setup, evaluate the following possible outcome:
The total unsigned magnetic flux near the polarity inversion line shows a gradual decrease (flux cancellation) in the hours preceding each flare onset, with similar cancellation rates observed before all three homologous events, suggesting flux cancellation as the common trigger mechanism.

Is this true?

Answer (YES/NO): NO